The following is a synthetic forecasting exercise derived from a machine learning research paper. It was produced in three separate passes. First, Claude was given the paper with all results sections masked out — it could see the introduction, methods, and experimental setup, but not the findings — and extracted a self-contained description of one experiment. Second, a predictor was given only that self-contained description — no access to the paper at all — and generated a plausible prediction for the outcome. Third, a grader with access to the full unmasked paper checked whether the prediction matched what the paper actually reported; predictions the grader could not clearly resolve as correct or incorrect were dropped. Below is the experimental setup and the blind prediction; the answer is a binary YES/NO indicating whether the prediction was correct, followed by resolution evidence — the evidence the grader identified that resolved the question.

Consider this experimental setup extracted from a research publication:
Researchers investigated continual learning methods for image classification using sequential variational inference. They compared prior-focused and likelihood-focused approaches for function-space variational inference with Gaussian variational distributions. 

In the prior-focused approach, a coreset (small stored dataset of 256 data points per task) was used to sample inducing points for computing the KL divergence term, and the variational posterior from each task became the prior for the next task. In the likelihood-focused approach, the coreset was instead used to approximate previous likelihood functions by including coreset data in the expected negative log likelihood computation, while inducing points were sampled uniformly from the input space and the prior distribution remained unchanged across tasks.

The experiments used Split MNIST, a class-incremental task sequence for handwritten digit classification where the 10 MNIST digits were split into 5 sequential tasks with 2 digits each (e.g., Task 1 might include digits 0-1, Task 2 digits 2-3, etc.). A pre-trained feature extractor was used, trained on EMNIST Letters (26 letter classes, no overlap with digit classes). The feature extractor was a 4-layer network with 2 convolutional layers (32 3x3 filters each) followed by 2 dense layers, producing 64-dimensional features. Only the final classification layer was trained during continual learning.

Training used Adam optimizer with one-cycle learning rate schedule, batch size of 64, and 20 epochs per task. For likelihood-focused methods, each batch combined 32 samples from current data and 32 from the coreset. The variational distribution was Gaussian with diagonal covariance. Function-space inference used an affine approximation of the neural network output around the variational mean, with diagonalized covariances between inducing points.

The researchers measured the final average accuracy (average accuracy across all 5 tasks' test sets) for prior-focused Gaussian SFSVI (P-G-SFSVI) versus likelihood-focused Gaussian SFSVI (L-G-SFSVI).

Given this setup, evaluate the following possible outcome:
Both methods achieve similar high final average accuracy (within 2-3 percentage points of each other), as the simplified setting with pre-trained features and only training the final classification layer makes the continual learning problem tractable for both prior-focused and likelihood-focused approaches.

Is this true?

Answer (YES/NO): NO